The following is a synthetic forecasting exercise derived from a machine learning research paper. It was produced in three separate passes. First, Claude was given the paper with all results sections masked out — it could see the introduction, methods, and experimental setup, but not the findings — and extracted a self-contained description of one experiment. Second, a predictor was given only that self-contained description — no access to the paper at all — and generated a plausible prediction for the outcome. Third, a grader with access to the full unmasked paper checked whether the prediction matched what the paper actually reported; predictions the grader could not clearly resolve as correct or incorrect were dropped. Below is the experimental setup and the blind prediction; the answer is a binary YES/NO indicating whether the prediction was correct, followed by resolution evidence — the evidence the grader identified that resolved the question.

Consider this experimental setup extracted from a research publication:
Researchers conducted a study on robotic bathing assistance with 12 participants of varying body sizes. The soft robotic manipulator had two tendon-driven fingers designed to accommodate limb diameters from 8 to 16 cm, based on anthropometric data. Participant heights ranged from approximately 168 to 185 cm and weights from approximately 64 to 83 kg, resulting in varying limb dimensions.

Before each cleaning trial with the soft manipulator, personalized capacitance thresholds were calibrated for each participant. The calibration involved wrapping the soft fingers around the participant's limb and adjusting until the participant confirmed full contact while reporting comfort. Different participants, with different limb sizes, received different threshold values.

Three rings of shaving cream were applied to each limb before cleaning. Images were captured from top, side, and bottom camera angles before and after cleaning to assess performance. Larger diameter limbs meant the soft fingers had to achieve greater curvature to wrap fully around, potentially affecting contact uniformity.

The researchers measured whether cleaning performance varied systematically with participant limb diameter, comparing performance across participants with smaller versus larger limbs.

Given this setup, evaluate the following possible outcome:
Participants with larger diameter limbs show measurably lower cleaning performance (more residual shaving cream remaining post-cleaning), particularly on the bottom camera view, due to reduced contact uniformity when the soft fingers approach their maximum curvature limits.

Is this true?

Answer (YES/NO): NO